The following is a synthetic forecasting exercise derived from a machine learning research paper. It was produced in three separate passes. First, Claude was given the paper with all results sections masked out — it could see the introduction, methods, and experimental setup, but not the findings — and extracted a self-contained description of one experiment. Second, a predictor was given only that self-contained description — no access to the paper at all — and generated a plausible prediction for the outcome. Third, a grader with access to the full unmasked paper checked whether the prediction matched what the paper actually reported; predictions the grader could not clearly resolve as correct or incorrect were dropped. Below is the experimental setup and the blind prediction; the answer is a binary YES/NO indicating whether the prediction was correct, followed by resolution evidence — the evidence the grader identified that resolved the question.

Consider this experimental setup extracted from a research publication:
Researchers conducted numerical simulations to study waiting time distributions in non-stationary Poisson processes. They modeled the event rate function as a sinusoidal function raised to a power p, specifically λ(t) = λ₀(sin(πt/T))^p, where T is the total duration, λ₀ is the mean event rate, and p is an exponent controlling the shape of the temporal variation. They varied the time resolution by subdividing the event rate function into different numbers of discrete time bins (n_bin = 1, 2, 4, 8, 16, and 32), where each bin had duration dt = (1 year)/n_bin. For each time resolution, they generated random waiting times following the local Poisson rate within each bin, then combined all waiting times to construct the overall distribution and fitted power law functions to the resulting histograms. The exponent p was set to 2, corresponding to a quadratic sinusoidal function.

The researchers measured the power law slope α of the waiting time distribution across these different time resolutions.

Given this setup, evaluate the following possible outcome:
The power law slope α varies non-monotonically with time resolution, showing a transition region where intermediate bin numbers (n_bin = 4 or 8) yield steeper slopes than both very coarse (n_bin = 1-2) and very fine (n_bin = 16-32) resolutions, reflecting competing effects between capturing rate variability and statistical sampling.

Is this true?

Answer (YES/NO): NO